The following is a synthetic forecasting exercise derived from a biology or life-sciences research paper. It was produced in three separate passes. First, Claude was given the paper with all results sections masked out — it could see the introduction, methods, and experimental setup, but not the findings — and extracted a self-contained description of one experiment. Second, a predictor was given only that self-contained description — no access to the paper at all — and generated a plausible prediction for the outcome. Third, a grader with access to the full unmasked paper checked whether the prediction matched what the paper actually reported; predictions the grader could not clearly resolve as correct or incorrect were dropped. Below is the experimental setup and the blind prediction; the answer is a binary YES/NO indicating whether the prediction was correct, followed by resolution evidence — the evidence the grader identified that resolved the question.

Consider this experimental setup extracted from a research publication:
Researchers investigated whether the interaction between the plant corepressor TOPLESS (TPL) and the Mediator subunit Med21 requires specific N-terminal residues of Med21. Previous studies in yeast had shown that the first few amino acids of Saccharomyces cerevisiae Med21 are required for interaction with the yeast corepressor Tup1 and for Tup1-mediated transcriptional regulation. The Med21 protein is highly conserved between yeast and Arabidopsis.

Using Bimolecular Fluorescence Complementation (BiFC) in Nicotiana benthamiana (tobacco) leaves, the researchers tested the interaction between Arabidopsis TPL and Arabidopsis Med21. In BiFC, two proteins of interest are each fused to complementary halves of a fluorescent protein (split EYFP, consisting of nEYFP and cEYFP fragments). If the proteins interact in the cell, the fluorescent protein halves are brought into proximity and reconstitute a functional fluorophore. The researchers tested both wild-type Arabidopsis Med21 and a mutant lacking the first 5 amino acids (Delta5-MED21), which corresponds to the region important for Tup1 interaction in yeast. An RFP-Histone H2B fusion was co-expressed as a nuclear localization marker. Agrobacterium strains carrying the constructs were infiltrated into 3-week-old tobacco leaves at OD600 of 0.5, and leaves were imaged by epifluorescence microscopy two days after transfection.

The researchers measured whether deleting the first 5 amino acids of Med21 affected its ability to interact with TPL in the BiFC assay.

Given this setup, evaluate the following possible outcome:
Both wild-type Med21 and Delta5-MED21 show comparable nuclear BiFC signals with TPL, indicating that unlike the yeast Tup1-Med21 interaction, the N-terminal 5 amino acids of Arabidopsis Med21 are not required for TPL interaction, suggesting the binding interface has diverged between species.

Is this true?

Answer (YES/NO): NO